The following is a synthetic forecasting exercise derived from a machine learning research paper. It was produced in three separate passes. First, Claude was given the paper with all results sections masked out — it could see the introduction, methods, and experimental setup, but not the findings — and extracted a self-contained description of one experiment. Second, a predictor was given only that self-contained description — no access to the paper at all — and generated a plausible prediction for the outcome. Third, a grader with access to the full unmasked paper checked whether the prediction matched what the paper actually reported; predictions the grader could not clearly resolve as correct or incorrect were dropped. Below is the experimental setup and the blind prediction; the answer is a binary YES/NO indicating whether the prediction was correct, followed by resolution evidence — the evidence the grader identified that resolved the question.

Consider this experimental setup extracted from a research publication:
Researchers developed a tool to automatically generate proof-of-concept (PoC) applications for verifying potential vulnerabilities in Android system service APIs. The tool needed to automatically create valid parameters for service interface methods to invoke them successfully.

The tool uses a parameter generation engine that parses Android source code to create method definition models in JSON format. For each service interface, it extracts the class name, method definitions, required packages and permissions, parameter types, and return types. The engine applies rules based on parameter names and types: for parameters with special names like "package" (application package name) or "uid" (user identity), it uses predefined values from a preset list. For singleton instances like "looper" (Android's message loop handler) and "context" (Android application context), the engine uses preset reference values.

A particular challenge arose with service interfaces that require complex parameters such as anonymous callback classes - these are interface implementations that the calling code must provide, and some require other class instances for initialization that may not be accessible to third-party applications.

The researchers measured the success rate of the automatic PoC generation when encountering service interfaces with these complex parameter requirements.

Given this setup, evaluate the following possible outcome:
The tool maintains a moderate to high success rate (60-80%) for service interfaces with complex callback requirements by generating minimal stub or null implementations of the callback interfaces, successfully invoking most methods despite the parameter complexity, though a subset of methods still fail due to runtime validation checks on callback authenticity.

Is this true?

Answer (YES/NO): NO